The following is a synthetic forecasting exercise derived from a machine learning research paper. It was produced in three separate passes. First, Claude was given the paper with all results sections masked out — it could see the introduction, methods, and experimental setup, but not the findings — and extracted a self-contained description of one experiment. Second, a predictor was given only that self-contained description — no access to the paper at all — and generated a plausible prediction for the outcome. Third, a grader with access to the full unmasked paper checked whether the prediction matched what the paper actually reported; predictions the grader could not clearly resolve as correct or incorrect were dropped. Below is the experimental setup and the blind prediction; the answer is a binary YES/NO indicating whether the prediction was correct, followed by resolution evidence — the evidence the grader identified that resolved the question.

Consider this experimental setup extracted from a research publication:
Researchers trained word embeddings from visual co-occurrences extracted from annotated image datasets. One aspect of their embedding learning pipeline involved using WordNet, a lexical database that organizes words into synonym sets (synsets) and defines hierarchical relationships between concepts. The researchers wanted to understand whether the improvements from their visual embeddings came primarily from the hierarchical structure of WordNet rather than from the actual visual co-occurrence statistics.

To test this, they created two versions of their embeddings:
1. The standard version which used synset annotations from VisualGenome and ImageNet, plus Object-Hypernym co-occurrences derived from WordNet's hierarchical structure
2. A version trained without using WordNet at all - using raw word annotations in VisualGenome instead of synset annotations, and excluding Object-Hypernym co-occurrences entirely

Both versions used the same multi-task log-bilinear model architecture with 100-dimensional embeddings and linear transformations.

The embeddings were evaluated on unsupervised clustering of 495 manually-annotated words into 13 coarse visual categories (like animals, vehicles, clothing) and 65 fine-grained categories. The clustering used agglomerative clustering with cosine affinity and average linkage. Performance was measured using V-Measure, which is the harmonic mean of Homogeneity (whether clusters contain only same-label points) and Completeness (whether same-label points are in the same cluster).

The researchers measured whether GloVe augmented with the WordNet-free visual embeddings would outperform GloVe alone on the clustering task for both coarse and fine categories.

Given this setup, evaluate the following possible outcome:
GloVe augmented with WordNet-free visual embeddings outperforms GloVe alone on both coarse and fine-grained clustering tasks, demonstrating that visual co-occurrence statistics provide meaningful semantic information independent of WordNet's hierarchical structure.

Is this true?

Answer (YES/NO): YES